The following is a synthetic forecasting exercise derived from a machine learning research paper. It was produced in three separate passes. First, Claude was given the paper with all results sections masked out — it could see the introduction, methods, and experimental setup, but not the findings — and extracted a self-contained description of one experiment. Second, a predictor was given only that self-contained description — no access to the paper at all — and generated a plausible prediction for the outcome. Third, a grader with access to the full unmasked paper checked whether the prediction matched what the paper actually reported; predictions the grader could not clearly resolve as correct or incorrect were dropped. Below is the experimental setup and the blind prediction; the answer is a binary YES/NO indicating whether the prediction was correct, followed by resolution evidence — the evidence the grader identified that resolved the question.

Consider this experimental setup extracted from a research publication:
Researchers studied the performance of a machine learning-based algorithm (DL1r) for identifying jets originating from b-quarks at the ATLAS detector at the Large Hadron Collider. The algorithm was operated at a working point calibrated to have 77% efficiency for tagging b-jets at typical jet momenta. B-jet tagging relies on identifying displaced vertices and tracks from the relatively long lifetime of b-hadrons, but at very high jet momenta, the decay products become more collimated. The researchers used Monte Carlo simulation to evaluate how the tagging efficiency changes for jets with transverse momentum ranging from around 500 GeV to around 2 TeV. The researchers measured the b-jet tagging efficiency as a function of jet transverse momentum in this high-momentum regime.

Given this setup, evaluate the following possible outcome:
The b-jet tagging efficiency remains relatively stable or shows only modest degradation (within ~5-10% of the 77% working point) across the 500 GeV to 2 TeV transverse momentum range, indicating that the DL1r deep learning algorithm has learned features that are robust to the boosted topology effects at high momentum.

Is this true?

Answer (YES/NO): NO